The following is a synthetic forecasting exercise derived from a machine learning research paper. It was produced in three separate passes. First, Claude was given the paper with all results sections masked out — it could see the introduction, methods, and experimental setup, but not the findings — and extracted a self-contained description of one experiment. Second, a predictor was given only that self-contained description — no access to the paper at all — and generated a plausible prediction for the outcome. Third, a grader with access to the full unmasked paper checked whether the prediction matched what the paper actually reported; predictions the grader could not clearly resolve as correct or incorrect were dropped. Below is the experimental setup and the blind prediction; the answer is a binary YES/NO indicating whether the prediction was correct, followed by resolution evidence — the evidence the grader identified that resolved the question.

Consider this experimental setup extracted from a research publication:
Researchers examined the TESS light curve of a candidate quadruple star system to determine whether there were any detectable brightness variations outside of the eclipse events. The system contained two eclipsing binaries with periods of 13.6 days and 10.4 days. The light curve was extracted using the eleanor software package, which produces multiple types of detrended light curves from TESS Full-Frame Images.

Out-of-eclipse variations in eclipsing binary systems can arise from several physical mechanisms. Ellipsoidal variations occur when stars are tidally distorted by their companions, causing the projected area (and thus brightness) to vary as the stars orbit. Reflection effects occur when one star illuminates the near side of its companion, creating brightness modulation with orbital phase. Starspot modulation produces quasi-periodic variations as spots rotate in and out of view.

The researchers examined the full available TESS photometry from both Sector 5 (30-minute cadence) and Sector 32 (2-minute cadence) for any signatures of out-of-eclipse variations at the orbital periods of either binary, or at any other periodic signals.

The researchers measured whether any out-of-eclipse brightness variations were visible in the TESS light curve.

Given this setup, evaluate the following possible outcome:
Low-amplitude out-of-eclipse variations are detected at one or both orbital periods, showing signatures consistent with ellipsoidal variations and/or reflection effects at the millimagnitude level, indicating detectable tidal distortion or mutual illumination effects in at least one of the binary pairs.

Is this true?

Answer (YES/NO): NO